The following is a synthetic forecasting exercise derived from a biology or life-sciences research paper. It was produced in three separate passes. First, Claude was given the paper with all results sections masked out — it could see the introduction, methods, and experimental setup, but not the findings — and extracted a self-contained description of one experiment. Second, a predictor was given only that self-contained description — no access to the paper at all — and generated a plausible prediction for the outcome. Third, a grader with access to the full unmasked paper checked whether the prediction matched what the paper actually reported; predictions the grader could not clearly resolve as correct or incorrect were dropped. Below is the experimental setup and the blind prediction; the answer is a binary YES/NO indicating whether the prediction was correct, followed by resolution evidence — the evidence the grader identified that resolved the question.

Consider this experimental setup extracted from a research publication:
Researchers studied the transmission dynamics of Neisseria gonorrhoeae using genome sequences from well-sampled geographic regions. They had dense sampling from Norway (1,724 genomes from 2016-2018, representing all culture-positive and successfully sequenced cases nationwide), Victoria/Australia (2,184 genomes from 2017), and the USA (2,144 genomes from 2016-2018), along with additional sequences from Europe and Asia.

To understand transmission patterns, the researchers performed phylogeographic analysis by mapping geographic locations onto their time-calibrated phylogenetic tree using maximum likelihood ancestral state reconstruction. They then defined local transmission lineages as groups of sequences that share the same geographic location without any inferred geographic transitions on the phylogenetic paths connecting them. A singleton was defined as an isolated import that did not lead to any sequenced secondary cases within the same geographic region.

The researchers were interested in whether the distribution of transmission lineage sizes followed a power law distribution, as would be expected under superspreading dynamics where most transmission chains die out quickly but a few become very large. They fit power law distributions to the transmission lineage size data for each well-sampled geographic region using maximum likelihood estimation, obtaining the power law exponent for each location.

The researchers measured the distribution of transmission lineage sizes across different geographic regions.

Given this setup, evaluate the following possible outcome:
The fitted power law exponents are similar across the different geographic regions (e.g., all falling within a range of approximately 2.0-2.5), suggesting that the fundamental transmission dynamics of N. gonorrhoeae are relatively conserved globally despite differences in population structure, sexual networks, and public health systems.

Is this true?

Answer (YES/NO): NO